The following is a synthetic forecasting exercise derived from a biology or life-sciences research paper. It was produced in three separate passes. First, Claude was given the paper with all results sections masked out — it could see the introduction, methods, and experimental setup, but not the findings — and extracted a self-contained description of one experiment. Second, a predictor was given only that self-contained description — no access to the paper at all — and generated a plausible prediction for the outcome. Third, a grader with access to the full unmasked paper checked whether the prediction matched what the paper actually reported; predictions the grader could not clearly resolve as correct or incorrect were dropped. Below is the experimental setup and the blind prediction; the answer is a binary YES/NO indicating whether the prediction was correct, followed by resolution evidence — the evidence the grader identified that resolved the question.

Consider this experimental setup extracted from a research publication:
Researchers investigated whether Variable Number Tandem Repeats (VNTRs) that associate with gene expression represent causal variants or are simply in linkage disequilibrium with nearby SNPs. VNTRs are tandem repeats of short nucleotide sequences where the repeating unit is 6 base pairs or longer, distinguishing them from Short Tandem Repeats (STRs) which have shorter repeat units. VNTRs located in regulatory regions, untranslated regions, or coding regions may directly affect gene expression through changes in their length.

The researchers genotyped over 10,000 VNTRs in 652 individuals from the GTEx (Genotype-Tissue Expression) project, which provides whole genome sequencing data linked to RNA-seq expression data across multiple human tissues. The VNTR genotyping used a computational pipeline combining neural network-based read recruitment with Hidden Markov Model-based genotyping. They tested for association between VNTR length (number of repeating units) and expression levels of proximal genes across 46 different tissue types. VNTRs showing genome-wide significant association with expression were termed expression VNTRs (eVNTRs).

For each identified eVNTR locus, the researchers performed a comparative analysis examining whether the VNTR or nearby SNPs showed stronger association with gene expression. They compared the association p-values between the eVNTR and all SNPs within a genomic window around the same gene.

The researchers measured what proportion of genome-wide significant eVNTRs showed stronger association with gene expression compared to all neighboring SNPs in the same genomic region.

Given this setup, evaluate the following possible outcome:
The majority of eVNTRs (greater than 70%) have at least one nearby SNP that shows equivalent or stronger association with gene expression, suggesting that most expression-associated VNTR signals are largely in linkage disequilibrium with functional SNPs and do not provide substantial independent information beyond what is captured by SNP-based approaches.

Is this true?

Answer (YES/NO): NO